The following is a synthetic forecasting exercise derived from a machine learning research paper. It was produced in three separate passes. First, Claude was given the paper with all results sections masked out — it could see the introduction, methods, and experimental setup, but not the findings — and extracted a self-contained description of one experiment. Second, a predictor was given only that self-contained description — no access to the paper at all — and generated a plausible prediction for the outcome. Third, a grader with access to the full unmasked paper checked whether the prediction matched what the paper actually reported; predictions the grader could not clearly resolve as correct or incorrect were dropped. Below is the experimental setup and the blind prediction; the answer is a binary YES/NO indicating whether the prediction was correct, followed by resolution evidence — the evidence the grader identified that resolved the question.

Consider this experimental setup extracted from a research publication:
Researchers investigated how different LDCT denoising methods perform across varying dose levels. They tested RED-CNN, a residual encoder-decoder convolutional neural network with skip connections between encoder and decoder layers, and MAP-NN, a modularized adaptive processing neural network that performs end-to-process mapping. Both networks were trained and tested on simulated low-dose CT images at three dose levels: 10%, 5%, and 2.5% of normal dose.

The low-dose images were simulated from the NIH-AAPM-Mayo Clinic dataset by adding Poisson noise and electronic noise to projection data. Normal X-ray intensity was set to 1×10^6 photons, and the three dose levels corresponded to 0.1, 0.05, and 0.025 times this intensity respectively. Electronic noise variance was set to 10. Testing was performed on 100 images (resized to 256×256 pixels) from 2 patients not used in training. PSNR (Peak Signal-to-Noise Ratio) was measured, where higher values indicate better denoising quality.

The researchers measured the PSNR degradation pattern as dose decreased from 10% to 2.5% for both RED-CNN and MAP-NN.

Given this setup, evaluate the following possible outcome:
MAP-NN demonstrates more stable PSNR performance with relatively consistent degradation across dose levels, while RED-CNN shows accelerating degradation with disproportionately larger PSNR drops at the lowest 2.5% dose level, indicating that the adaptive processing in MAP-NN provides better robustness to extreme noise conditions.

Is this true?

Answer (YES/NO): NO